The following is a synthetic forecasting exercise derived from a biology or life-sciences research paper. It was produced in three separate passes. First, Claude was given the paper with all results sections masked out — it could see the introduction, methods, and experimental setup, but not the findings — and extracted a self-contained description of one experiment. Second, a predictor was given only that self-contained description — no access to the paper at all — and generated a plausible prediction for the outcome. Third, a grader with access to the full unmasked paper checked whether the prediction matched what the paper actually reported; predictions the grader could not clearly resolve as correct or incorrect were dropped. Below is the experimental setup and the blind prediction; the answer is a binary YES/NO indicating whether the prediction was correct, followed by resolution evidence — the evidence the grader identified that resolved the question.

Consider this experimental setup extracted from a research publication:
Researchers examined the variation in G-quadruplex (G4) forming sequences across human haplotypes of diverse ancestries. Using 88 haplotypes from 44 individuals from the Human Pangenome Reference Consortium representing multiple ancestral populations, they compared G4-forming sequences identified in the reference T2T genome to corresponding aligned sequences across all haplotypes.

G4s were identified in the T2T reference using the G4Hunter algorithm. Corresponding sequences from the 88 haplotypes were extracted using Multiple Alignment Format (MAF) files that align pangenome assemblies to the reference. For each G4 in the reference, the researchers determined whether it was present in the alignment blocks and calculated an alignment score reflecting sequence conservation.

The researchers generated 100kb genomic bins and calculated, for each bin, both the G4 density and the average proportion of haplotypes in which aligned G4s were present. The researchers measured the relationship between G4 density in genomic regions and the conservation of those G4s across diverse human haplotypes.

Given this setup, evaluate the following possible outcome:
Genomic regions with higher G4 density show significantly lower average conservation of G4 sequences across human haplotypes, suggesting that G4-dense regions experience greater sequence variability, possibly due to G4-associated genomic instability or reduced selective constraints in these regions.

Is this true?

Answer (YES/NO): YES